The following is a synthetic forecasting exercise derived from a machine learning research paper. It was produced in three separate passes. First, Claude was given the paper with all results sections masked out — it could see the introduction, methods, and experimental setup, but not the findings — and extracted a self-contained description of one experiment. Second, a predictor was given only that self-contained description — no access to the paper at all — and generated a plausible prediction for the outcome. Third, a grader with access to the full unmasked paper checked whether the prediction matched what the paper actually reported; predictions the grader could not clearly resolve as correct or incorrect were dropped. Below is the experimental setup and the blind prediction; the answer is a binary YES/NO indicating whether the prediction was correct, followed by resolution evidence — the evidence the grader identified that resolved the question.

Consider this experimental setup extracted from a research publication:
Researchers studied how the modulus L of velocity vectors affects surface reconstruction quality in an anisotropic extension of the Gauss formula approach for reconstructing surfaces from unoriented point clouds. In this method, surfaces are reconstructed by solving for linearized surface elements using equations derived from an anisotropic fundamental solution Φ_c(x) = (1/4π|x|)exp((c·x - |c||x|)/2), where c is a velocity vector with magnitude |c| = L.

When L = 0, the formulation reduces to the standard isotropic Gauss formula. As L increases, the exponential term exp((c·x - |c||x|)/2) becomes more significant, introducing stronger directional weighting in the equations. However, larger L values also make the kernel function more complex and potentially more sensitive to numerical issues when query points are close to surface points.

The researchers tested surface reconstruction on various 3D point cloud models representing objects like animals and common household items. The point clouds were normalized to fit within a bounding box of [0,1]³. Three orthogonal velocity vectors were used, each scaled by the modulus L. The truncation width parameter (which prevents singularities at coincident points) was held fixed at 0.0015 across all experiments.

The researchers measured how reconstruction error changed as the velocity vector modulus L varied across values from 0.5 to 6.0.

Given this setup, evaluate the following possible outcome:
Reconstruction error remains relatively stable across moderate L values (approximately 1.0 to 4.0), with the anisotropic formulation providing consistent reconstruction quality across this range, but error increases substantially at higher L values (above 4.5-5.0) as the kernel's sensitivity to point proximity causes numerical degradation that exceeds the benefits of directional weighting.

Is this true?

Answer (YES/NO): NO